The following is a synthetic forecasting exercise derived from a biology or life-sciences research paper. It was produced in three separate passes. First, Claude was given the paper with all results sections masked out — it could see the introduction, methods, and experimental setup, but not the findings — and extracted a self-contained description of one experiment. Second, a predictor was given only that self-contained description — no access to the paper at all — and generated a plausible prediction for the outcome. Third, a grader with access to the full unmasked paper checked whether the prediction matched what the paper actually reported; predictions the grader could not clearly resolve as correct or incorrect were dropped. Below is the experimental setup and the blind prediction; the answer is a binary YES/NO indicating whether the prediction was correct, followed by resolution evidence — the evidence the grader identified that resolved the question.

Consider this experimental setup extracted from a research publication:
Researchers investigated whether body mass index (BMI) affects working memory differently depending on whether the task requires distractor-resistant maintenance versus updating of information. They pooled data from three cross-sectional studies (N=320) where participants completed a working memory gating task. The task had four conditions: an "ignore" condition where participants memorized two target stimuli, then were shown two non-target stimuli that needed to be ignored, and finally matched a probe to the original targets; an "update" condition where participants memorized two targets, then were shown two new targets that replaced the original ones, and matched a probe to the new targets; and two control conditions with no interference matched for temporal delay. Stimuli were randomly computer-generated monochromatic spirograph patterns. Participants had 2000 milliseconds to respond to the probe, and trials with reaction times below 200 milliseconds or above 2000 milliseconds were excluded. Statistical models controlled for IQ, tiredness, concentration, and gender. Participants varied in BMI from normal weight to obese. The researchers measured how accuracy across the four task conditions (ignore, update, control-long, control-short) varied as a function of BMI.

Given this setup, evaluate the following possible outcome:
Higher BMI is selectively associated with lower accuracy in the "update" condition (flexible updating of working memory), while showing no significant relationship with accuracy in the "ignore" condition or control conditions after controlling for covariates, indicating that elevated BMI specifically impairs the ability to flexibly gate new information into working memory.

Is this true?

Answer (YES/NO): NO